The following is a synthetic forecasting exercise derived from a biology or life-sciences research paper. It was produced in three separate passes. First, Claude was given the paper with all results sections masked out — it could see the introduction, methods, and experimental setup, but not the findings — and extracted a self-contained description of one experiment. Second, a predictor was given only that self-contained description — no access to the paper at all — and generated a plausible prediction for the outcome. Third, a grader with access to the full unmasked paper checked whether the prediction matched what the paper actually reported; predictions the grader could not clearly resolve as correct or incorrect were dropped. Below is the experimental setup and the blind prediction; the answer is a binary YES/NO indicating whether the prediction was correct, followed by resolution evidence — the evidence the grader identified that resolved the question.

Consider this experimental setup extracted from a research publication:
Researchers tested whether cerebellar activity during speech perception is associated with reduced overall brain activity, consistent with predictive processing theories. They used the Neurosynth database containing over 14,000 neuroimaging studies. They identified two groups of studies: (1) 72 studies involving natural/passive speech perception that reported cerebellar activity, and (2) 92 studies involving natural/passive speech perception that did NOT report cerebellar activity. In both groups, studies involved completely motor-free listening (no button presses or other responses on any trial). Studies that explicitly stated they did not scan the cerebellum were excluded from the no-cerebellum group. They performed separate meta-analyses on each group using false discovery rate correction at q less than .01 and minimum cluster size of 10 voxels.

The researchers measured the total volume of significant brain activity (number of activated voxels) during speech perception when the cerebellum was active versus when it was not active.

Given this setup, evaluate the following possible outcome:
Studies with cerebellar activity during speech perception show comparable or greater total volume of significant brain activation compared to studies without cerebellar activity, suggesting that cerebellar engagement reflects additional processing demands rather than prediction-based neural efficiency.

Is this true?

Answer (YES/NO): NO